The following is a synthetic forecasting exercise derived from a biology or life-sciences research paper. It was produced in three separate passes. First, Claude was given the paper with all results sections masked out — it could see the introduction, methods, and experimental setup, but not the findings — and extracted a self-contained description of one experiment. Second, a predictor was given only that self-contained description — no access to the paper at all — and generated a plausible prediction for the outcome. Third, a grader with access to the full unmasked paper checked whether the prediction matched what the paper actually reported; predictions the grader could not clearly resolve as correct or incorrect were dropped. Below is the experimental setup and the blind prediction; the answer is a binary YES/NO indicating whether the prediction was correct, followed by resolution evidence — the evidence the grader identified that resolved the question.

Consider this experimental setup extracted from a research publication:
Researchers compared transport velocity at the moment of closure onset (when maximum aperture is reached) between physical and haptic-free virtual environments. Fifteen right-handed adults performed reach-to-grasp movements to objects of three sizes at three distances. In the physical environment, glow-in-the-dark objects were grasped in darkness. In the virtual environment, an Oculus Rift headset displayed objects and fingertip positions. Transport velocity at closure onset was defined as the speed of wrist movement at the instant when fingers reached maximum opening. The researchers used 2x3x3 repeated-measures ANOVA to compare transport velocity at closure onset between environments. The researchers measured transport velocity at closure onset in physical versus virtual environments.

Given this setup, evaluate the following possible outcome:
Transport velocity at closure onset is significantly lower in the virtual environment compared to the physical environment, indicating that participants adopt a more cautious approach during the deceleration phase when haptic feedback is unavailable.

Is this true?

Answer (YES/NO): NO